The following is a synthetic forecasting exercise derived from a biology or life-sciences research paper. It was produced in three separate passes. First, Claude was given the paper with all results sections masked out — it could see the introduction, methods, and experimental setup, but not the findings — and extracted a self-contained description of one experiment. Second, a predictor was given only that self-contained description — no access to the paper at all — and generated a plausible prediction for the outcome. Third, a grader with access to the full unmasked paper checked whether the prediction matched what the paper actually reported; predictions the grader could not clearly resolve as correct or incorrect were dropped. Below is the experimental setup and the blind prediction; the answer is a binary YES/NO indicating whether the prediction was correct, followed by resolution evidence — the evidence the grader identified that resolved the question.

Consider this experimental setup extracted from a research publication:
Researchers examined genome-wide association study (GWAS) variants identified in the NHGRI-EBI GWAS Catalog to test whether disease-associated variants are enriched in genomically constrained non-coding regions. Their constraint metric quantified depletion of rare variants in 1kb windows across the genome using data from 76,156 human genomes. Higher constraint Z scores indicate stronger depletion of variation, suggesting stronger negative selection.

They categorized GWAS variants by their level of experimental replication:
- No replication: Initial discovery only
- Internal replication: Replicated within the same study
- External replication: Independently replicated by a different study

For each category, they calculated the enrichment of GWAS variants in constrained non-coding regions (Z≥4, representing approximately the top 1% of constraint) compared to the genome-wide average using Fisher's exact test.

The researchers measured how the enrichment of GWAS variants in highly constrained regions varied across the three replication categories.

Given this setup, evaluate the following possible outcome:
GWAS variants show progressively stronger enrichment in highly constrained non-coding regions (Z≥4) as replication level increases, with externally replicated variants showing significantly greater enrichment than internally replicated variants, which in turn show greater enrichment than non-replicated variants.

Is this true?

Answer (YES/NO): YES